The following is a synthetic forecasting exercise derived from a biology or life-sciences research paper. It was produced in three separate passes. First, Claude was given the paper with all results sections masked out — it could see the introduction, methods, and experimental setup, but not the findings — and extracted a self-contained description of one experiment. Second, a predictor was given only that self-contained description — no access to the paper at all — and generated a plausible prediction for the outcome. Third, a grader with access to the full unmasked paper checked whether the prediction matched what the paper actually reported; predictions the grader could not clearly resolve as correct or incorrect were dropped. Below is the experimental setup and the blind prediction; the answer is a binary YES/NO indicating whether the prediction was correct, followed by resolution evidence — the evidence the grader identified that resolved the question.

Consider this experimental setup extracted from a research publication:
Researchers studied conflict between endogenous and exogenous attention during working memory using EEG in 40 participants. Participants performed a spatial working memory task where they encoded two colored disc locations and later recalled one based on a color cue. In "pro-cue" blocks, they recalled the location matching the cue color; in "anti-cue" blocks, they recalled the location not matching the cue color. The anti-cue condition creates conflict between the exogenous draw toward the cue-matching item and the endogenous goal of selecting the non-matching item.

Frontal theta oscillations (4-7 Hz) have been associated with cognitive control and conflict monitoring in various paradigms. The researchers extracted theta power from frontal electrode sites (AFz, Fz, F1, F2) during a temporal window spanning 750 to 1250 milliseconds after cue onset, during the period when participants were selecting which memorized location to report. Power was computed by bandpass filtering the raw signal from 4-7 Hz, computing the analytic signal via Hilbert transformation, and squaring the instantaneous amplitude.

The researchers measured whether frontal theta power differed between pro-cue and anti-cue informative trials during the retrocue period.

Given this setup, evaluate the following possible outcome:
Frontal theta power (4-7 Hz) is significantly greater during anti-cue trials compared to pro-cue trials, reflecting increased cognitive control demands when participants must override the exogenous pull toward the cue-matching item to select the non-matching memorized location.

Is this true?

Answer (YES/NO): YES